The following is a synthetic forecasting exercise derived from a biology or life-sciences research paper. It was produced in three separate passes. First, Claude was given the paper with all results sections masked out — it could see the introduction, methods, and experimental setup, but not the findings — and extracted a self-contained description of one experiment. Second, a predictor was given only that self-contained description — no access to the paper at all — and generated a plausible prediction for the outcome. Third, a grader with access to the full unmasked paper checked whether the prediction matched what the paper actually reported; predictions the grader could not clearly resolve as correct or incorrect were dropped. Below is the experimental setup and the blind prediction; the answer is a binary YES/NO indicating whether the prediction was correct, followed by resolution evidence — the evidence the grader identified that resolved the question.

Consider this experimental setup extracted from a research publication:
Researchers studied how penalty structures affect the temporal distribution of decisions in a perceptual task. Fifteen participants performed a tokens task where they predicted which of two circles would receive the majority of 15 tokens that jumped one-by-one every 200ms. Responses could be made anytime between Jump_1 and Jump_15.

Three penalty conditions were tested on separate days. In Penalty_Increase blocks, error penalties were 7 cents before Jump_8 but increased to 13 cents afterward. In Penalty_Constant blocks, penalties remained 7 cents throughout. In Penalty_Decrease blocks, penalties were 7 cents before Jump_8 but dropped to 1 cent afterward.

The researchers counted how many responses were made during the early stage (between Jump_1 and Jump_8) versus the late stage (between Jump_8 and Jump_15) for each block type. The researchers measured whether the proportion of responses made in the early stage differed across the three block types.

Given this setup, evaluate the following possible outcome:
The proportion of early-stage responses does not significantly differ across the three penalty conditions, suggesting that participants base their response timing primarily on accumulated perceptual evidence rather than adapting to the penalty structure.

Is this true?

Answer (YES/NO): NO